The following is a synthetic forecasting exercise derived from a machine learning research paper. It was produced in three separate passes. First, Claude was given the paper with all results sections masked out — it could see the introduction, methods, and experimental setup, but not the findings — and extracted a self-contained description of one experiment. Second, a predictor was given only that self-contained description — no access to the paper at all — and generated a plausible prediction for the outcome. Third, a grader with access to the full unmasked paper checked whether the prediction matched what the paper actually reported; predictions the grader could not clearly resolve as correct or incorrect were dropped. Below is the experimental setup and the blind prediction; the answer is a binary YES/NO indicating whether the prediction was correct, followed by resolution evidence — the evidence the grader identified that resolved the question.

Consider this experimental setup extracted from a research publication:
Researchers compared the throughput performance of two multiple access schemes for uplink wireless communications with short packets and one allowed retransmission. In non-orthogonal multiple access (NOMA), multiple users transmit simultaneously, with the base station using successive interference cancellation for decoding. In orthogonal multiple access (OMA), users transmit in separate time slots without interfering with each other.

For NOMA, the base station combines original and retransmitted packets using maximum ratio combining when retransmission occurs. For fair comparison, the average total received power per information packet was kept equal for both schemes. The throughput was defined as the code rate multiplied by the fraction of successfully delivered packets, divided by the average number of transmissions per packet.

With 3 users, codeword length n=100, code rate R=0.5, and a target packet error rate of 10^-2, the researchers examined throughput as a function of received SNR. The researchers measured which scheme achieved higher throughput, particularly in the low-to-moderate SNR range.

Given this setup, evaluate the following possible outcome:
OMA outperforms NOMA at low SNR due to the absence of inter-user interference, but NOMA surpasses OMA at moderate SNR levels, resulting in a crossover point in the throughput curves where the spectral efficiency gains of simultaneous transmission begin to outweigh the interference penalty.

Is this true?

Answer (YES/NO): NO